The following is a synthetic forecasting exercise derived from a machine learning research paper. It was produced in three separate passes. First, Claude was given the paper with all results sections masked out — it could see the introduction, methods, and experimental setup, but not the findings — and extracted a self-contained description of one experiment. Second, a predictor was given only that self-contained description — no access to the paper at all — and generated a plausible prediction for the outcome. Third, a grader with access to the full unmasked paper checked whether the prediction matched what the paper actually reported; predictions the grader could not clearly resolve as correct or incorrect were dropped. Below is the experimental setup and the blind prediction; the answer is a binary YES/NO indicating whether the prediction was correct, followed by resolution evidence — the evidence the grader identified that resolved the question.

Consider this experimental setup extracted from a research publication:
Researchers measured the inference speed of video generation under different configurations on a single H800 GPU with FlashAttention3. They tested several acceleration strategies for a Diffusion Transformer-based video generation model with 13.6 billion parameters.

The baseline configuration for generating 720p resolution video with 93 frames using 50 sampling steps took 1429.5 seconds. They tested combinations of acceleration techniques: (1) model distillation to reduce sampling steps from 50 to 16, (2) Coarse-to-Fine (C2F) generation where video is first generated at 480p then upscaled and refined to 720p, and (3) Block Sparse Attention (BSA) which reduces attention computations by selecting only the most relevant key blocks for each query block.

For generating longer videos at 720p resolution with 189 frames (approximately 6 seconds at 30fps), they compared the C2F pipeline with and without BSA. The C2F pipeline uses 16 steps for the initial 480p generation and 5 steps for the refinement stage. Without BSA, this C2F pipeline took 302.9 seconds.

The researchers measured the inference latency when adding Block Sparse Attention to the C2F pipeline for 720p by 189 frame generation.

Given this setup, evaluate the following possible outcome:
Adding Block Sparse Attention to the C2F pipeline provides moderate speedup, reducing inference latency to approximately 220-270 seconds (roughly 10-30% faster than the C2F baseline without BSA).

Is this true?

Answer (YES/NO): NO